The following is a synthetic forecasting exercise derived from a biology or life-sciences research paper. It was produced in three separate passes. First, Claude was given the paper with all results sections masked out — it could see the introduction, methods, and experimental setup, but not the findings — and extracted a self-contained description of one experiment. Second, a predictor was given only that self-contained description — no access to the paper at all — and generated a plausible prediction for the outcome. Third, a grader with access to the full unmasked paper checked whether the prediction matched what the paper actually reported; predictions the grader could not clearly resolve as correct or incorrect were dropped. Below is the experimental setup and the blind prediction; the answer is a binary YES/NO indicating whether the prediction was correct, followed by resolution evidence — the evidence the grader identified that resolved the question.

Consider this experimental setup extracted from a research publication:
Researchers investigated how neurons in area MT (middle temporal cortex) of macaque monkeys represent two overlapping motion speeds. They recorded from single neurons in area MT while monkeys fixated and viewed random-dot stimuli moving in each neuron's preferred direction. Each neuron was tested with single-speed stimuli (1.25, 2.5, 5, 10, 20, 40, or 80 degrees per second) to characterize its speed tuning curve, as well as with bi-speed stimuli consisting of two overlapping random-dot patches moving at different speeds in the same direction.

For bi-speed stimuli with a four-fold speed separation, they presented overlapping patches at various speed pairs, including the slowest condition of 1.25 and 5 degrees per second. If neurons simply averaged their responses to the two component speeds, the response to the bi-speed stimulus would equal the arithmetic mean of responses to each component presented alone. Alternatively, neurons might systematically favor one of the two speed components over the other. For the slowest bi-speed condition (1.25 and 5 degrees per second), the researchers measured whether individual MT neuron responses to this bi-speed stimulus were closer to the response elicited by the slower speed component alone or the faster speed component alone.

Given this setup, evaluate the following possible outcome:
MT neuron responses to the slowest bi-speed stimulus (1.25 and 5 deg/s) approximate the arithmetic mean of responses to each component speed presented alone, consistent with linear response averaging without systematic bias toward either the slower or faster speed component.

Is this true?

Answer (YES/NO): NO